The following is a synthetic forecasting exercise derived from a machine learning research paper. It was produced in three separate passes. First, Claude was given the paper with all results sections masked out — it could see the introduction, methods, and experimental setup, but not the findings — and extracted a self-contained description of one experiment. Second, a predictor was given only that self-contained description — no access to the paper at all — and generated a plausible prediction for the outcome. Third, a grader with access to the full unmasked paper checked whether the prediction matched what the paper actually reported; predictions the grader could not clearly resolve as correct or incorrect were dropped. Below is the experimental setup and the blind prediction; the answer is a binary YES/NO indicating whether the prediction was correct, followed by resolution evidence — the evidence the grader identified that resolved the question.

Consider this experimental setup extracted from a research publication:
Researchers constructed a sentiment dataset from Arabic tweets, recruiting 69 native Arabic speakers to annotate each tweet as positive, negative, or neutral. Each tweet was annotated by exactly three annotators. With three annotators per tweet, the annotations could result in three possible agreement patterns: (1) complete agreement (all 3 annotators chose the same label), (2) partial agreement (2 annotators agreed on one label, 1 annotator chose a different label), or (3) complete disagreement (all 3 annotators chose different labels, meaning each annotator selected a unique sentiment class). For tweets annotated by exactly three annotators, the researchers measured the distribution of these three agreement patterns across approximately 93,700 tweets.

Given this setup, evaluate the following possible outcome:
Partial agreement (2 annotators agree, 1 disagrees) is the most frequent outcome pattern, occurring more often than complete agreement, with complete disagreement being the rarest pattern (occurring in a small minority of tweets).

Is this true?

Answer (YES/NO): NO